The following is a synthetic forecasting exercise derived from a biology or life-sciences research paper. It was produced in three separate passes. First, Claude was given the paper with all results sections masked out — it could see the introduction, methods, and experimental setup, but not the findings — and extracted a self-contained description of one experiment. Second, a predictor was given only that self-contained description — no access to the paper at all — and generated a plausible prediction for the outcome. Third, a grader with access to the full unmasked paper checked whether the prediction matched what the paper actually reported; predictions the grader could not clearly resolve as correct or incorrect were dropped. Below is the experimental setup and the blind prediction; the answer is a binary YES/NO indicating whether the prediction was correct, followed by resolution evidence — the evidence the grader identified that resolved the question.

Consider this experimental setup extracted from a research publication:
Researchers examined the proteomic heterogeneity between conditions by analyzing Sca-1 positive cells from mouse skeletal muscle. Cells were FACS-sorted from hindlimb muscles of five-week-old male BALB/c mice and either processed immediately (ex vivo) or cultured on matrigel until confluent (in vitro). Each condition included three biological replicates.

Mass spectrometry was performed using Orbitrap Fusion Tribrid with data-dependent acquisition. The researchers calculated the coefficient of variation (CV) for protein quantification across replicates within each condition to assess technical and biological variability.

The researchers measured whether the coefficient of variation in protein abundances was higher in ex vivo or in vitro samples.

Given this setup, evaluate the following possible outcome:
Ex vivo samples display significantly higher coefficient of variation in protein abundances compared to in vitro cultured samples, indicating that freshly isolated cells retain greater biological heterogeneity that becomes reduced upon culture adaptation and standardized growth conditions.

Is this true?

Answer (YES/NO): NO